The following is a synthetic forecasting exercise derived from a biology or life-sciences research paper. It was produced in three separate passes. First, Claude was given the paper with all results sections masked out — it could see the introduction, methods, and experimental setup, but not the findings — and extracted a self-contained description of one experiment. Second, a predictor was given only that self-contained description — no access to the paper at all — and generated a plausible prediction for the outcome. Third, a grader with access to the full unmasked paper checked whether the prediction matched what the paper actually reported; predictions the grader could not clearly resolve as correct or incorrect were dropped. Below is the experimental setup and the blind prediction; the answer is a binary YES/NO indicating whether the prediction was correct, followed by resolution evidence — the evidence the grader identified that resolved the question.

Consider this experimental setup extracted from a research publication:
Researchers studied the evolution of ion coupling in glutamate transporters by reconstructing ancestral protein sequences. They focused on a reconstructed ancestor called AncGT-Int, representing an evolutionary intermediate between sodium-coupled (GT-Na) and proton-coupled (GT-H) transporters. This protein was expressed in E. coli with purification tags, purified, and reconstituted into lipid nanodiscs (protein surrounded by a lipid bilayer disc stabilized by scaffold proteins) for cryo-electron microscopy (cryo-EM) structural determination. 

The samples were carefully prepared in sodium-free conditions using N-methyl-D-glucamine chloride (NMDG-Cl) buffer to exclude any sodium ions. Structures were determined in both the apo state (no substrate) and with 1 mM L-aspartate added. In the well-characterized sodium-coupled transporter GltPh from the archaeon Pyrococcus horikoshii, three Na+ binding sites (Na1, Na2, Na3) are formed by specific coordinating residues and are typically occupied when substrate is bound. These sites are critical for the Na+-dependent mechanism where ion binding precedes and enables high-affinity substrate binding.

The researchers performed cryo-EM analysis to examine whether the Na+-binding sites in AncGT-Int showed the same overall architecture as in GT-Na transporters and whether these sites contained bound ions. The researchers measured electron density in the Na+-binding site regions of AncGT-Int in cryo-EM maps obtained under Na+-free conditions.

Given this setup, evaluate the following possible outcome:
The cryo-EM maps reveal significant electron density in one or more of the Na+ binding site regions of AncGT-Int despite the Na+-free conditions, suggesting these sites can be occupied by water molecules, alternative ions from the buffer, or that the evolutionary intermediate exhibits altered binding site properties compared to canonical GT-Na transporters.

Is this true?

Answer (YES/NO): NO